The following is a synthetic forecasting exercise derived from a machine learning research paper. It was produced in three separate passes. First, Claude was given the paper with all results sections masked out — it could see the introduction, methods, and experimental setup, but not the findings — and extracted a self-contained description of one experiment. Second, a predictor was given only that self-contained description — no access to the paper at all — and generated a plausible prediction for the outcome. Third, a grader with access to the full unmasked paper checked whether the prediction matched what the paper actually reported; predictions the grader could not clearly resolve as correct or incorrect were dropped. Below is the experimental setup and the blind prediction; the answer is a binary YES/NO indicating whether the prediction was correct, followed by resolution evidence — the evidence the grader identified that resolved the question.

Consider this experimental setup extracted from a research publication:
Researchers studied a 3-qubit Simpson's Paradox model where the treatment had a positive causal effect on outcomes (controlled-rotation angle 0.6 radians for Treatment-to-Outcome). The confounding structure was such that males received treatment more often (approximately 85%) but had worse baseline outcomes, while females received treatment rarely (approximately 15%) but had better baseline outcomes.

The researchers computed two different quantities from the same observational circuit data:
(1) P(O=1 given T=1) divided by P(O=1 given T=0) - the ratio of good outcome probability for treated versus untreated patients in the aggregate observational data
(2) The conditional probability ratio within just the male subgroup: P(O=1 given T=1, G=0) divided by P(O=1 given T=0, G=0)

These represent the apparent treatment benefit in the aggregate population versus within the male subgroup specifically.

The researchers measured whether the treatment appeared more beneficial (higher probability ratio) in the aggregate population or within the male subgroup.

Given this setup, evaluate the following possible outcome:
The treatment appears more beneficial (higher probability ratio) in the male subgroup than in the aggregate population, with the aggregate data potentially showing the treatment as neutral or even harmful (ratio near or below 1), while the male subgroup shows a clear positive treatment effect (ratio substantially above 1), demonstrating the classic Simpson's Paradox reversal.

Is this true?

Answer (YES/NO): YES